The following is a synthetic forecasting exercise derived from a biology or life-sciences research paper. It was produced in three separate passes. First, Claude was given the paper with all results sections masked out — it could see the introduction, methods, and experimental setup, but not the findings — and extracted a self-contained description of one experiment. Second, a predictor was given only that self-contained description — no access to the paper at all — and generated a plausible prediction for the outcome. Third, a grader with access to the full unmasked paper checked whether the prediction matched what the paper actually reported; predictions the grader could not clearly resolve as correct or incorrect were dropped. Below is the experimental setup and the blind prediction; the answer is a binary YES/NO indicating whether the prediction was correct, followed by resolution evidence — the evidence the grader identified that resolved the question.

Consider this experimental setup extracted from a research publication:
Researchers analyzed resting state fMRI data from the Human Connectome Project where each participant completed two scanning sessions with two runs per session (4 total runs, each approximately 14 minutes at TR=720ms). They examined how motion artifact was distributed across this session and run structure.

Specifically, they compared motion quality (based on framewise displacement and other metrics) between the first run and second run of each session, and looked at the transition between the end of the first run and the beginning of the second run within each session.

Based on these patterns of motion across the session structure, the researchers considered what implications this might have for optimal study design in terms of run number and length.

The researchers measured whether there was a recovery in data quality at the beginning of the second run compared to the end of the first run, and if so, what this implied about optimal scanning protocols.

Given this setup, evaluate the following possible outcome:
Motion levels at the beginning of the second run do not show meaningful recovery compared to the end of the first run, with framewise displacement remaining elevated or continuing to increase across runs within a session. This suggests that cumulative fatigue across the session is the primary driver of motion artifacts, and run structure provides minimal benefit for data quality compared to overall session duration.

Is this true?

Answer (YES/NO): NO